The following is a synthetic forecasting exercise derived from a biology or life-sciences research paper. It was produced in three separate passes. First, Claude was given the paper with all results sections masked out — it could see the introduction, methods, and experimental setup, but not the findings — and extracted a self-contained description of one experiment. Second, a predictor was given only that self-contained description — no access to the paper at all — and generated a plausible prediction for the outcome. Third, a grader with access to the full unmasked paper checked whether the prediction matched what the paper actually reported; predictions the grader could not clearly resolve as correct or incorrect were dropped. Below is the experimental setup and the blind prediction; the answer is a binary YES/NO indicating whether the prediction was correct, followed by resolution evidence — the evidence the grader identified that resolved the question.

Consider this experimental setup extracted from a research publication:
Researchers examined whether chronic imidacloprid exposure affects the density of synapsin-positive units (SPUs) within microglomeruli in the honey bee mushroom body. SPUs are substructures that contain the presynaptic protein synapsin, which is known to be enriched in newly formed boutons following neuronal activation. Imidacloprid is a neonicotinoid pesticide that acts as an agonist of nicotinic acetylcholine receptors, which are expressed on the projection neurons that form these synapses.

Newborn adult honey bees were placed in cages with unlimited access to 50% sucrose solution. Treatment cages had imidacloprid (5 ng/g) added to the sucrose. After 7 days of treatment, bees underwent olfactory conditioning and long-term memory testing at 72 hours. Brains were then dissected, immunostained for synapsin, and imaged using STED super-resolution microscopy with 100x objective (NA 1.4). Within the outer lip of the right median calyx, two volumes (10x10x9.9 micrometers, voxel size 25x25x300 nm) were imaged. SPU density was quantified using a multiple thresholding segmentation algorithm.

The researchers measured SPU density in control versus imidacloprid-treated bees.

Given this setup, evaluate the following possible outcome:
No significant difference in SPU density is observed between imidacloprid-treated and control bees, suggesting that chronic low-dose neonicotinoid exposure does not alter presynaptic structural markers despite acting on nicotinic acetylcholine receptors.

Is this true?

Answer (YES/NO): YES